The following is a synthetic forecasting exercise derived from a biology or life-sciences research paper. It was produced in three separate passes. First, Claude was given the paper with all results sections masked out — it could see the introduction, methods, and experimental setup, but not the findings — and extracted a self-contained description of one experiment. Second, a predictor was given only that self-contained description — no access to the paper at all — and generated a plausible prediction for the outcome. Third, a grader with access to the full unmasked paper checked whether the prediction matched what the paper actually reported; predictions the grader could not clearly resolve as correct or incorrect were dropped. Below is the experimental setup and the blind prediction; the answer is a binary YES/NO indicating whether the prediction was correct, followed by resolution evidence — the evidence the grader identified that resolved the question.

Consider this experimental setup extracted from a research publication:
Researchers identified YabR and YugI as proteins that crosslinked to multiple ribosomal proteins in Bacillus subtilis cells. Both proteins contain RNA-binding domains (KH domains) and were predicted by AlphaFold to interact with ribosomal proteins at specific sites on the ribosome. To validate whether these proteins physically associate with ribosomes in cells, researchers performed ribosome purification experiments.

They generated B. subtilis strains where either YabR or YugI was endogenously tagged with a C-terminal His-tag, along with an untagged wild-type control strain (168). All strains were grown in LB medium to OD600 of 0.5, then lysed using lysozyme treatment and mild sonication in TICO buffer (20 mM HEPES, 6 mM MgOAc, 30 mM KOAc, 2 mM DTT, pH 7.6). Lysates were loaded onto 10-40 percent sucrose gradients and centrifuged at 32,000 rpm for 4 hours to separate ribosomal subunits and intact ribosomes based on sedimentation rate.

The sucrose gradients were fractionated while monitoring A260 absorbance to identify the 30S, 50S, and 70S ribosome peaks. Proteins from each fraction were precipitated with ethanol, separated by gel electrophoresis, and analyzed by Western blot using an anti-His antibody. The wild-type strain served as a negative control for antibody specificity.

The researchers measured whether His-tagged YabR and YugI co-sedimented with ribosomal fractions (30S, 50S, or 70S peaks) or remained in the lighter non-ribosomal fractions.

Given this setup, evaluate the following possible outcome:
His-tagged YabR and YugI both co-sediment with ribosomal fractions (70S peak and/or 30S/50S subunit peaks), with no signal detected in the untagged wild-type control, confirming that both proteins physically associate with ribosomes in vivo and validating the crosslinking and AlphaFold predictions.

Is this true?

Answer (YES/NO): YES